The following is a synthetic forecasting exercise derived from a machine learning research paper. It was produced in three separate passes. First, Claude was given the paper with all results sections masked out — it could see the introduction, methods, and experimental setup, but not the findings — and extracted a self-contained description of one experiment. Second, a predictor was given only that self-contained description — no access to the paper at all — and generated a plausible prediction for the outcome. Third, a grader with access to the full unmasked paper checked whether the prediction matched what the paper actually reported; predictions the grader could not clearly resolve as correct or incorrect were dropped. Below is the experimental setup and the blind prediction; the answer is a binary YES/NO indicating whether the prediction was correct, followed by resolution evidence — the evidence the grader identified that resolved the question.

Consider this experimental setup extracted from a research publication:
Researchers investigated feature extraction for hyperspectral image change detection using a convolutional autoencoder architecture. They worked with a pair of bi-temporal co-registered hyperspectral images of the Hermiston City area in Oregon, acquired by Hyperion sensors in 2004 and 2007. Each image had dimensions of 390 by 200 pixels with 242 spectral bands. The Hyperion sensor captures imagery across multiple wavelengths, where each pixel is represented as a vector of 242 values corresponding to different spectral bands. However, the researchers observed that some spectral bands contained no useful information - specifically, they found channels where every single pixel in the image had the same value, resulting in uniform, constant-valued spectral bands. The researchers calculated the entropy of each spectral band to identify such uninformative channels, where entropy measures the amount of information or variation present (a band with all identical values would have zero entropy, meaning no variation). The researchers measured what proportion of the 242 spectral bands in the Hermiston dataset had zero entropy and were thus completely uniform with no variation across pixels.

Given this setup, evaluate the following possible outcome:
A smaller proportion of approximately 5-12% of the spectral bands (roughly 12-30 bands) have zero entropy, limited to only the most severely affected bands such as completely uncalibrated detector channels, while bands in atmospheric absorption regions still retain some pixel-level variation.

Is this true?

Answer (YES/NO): NO